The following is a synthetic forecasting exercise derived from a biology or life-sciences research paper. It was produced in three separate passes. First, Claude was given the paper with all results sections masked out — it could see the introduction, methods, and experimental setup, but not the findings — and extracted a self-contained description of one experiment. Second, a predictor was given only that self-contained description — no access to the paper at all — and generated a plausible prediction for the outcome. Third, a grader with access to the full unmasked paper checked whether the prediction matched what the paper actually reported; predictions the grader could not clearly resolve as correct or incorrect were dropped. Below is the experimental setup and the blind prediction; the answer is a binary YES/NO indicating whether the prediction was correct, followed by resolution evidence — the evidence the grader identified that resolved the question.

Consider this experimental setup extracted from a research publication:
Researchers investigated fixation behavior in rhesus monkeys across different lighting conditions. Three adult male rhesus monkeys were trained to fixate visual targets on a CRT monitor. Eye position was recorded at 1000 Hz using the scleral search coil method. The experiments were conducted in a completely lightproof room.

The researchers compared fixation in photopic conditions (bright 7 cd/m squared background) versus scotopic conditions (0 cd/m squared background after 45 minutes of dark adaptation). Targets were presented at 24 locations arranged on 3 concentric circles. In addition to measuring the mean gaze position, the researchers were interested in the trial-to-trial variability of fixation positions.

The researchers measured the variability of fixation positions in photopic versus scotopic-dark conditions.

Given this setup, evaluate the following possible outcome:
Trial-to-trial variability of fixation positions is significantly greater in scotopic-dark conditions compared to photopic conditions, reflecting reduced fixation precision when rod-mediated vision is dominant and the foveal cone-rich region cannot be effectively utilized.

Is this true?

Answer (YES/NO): YES